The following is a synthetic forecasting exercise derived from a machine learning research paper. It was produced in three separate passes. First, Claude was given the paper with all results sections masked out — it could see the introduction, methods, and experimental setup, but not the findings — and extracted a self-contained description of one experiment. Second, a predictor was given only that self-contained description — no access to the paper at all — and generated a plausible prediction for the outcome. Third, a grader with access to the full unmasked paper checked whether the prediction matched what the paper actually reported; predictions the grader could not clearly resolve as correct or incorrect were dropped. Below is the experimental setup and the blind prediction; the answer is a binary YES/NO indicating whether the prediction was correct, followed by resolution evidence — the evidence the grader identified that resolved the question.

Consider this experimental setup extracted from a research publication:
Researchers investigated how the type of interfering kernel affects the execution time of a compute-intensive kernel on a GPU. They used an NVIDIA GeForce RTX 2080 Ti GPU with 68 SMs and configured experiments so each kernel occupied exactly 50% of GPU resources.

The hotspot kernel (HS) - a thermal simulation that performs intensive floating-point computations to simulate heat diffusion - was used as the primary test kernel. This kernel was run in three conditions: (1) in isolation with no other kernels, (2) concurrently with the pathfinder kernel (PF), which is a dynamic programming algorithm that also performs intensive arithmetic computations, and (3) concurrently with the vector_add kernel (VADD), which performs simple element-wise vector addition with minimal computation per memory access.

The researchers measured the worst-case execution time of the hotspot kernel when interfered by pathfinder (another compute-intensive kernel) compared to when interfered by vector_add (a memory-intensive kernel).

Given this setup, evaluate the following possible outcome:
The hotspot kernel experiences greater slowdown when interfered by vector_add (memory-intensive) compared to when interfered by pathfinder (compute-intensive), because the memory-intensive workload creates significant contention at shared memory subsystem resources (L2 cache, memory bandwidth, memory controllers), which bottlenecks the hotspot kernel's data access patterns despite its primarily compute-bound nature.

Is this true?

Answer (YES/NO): NO